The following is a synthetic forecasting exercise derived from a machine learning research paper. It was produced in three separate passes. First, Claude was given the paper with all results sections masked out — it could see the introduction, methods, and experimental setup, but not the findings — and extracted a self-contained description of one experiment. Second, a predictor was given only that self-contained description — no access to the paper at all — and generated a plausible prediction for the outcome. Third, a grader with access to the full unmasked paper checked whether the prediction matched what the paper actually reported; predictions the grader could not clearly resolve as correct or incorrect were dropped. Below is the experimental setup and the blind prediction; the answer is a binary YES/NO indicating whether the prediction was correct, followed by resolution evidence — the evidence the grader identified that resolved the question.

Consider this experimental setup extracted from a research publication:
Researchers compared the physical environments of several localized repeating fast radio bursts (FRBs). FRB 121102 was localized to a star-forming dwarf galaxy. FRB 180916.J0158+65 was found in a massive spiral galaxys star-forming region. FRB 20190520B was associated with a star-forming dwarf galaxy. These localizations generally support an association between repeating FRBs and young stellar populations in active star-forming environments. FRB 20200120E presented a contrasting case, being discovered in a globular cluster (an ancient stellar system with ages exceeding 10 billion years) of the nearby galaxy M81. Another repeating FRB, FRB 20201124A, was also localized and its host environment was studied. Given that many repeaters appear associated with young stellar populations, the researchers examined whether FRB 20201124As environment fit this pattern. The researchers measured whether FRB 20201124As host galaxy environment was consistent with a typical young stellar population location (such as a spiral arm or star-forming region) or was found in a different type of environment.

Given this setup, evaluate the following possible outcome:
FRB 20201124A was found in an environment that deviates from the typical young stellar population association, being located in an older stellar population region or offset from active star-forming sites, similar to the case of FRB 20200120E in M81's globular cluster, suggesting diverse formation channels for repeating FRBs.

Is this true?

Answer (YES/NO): YES